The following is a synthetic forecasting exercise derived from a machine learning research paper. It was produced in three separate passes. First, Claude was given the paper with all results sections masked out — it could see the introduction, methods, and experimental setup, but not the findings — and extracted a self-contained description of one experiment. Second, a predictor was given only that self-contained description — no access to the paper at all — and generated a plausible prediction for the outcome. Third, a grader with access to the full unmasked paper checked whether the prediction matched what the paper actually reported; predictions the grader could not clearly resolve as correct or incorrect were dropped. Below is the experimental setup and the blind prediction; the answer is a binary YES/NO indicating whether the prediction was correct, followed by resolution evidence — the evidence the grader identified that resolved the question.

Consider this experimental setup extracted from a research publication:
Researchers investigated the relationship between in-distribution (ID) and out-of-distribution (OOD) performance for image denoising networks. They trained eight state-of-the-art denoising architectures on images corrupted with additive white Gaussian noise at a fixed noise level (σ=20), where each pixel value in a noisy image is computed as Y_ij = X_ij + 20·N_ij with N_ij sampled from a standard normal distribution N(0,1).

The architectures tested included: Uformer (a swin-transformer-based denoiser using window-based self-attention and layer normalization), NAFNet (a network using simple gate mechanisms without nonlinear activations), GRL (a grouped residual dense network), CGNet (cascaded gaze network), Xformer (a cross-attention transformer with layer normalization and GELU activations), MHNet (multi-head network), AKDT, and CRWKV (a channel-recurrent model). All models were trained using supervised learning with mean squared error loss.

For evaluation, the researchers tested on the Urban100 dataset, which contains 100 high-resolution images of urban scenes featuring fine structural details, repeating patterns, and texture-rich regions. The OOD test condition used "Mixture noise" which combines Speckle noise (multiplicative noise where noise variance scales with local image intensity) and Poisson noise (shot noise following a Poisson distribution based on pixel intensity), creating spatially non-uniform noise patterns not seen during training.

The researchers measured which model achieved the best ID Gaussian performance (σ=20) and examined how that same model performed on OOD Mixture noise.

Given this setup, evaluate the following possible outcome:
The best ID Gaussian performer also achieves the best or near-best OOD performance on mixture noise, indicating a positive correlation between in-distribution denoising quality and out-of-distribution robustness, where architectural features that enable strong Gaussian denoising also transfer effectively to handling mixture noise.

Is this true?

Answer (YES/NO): NO